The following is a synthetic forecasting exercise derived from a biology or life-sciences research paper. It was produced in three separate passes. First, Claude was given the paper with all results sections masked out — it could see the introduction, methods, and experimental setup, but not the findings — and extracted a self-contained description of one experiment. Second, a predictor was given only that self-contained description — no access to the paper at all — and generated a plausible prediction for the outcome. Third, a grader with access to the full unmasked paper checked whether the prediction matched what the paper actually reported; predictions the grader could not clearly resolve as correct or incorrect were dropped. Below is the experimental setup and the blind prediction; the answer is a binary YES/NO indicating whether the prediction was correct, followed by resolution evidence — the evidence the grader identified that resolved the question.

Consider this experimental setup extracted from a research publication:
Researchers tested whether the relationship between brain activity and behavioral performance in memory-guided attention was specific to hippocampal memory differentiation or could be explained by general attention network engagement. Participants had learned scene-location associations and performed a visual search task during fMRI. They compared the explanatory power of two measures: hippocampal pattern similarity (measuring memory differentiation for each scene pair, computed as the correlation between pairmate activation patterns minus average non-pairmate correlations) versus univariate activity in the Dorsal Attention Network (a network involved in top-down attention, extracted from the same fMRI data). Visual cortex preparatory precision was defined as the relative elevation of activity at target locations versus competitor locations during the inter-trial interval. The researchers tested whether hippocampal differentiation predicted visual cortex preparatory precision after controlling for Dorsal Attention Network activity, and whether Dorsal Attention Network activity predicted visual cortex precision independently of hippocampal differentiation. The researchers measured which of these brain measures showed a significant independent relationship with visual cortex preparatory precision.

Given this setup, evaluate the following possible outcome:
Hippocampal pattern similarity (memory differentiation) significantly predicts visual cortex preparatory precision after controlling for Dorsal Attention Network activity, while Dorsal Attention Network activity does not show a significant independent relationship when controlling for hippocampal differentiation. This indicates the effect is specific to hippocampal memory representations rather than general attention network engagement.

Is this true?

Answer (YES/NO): NO